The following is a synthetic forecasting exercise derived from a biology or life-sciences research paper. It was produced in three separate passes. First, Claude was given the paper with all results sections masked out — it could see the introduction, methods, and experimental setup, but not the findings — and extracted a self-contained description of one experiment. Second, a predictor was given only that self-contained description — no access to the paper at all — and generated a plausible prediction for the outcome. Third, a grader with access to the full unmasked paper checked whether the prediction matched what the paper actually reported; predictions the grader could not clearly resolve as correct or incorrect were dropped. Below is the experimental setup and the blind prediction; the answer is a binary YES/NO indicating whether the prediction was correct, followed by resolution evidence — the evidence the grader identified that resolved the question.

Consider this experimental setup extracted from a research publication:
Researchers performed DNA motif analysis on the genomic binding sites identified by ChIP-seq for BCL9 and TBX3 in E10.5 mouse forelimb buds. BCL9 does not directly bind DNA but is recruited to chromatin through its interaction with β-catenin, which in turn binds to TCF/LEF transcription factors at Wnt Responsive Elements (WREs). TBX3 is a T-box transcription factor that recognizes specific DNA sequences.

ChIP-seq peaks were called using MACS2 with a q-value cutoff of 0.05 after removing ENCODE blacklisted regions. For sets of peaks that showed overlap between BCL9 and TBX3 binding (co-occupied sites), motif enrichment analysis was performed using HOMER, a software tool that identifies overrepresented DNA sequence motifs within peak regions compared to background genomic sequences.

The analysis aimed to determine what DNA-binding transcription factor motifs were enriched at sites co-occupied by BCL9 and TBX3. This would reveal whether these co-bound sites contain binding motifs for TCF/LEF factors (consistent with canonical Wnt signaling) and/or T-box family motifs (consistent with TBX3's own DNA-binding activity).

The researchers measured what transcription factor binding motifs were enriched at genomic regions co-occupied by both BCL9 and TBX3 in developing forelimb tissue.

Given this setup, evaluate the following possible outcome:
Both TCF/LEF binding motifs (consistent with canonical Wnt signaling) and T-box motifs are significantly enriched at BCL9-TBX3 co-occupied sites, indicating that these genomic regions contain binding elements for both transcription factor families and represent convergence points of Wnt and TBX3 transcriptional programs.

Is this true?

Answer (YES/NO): NO